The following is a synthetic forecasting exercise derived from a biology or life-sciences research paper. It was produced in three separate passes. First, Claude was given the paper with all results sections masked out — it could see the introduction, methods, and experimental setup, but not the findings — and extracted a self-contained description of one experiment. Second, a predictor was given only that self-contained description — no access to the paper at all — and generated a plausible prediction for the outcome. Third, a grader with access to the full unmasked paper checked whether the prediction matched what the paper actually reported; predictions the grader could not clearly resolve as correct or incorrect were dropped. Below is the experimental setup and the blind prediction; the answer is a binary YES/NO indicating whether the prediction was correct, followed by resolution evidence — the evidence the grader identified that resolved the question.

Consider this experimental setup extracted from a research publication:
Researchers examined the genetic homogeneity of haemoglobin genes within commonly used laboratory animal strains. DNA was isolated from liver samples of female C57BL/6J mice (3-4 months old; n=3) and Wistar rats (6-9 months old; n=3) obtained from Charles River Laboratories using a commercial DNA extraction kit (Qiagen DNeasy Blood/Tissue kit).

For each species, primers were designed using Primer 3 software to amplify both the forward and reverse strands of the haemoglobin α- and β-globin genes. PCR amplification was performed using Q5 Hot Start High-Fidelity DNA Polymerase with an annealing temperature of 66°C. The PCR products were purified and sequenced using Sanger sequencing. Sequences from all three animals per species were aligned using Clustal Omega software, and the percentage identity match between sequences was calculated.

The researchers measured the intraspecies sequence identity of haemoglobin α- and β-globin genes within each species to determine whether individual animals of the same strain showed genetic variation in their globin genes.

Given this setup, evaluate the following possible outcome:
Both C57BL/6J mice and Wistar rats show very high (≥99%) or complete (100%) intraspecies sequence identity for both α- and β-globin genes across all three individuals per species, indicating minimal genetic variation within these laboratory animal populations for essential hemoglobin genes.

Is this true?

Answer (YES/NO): YES